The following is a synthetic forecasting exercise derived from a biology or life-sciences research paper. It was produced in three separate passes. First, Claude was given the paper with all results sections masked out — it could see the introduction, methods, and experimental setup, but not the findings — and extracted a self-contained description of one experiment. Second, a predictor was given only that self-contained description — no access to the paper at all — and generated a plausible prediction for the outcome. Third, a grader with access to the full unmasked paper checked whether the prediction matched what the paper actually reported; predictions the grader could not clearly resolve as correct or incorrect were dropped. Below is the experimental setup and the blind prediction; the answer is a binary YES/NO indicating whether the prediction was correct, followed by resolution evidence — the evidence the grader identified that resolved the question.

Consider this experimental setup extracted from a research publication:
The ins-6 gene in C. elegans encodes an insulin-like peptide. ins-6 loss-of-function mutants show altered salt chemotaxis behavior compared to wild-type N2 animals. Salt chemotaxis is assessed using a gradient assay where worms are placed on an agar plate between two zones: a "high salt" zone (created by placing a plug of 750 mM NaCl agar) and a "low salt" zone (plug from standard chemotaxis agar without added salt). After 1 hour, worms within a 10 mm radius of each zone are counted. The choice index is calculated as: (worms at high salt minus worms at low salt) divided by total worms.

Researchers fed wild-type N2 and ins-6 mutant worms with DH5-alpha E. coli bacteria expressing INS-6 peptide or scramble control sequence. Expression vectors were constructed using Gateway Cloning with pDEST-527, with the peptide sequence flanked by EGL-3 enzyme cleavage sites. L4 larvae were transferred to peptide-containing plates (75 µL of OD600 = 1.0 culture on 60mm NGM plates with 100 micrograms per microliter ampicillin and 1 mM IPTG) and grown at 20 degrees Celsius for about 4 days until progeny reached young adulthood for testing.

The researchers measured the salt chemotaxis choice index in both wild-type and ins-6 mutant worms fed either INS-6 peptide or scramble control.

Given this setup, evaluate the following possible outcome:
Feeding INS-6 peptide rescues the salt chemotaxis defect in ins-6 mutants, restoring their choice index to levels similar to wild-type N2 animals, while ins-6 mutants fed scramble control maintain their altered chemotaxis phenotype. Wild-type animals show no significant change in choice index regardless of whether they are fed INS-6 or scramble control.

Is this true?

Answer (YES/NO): YES